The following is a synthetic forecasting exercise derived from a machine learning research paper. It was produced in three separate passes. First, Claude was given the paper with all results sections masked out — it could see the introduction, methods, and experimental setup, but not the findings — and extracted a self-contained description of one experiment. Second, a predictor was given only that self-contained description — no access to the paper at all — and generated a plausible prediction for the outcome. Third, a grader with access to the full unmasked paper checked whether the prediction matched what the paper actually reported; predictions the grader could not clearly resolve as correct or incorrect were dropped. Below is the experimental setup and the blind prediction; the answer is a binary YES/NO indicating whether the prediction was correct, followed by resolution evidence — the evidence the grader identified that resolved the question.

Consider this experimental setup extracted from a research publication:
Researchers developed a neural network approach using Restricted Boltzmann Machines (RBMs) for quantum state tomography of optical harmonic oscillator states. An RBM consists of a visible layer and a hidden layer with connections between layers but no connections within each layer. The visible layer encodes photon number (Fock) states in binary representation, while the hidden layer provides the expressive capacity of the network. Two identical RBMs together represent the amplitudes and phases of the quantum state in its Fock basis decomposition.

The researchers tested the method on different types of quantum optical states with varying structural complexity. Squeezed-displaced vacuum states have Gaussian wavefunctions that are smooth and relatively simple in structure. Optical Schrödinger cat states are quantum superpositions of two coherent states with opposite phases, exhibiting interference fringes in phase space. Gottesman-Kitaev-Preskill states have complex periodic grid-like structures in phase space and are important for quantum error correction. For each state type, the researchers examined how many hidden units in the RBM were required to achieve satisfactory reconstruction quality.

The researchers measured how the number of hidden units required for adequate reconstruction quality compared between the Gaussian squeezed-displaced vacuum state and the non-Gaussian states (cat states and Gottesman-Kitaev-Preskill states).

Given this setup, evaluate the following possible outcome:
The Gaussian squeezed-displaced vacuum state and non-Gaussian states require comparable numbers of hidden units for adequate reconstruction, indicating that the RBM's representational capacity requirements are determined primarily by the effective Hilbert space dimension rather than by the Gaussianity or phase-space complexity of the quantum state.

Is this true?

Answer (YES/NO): NO